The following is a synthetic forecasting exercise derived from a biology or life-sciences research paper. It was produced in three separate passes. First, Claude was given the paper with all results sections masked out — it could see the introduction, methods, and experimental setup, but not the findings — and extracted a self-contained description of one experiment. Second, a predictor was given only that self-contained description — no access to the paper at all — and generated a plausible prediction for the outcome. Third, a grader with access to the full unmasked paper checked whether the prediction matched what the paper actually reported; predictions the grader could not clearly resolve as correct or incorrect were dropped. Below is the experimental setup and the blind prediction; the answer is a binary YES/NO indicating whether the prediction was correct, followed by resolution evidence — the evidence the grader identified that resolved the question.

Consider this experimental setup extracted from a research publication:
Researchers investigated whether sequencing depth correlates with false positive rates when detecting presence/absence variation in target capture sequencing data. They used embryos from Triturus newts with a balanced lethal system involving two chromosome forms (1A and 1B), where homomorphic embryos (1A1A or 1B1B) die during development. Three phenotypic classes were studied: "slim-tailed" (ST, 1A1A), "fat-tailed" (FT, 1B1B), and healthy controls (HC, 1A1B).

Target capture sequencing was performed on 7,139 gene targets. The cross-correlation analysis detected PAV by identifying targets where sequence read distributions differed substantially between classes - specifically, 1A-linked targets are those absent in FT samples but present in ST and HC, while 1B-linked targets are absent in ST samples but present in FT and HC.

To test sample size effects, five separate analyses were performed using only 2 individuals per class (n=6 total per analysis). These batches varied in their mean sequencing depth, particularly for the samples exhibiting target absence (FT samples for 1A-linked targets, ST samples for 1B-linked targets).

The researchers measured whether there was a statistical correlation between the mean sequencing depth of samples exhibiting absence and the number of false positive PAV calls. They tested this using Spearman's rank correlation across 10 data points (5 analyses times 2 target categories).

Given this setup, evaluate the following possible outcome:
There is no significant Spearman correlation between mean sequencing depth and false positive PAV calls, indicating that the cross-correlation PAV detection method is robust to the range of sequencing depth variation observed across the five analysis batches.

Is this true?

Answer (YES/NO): NO